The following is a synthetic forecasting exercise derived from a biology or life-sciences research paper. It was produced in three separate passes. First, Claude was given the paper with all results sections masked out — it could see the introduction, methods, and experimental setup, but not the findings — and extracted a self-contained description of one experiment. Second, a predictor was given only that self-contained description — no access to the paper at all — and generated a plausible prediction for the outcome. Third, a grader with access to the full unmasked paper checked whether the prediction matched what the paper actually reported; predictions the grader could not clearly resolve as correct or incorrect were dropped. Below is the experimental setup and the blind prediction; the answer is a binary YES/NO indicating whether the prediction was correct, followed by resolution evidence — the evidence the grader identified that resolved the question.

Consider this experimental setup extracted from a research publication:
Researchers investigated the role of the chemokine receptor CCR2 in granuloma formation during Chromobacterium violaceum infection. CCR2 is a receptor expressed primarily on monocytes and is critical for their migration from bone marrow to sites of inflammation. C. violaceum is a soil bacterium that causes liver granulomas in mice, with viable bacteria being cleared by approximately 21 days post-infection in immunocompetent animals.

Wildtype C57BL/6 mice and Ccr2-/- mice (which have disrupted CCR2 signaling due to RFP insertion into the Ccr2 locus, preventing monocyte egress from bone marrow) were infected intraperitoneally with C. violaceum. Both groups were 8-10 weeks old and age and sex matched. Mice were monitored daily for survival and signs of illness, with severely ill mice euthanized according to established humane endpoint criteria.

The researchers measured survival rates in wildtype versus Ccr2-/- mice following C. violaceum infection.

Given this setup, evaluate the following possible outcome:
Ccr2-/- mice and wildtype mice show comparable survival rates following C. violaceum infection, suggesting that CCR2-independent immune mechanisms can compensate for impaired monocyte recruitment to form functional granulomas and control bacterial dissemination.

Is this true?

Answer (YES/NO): NO